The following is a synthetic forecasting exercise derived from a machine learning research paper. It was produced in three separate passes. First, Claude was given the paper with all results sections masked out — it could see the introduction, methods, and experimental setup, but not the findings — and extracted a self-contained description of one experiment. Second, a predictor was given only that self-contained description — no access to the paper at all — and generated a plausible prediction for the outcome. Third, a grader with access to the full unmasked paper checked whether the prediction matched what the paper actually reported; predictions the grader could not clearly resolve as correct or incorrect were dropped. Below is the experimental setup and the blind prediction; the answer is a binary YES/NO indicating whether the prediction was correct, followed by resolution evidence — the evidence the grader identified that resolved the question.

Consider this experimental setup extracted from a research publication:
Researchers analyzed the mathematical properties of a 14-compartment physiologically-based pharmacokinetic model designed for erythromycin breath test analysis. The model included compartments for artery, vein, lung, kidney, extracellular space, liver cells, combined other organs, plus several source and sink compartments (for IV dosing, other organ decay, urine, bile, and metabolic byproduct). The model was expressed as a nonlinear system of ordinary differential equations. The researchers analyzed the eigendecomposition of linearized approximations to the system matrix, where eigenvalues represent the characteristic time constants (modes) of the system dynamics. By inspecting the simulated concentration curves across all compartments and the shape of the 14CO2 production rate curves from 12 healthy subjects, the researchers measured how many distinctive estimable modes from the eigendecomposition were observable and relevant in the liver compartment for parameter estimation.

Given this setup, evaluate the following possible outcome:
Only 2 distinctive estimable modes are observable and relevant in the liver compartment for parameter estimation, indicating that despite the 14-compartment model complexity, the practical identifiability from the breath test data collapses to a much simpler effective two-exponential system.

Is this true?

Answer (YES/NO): NO